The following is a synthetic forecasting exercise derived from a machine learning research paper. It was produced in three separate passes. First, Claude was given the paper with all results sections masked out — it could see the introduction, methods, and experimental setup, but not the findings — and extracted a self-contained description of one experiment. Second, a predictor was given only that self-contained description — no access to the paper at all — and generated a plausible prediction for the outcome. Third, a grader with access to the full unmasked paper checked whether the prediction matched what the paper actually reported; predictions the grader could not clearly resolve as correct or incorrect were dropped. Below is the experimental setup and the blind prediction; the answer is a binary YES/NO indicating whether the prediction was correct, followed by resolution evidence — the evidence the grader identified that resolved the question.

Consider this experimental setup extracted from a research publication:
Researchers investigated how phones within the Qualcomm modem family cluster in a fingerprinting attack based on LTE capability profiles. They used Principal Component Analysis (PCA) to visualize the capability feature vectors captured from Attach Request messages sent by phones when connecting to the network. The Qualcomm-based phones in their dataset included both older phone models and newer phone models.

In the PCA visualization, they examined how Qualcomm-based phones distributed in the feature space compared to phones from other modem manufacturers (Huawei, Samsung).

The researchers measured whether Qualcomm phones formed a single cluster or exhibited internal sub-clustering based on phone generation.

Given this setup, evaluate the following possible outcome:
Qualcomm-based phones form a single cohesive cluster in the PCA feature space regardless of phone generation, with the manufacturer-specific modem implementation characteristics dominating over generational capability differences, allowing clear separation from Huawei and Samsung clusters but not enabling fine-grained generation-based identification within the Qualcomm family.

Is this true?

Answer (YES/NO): NO